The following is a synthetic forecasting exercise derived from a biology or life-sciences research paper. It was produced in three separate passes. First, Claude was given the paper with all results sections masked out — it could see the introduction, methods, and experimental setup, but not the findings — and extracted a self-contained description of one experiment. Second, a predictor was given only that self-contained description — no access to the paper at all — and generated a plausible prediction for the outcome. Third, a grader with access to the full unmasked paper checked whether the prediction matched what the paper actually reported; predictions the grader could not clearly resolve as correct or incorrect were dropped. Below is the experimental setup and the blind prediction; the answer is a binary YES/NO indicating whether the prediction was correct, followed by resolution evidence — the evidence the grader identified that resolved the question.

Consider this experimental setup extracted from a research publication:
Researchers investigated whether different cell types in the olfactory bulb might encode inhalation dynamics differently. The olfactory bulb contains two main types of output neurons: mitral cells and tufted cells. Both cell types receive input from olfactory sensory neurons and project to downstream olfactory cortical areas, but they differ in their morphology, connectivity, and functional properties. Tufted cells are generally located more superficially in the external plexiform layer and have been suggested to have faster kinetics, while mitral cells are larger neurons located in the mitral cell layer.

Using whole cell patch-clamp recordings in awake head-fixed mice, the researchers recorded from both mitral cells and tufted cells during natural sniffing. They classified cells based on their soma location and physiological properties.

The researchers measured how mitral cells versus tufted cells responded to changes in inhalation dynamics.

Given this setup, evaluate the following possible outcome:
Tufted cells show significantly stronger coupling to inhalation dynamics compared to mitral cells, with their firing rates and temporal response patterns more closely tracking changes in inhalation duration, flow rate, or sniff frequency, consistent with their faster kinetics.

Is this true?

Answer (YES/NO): NO